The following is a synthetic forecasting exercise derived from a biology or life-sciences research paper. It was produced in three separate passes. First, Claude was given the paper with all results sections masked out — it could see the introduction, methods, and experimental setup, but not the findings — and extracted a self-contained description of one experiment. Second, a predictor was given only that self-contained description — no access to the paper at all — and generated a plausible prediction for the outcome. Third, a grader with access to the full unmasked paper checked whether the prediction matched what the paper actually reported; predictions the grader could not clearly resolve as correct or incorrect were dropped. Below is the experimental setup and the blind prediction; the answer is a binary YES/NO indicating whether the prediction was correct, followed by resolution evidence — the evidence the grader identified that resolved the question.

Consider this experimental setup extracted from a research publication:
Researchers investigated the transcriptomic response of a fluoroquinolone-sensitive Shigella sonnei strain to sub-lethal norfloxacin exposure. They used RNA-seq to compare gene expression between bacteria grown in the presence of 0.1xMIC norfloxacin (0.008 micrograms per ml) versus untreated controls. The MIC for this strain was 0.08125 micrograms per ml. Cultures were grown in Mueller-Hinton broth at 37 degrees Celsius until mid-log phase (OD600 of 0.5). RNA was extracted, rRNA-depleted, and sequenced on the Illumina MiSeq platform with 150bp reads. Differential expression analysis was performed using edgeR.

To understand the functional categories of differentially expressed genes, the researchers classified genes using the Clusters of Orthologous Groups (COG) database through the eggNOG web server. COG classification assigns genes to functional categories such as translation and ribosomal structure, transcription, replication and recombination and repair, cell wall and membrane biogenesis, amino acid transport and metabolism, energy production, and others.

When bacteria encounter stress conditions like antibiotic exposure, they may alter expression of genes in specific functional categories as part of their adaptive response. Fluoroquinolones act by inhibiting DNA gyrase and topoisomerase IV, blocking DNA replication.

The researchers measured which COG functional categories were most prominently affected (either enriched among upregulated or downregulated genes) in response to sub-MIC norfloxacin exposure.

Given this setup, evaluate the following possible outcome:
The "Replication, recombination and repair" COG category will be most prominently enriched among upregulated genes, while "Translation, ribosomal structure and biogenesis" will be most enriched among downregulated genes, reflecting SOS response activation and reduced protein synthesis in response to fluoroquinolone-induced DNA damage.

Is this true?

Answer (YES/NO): NO